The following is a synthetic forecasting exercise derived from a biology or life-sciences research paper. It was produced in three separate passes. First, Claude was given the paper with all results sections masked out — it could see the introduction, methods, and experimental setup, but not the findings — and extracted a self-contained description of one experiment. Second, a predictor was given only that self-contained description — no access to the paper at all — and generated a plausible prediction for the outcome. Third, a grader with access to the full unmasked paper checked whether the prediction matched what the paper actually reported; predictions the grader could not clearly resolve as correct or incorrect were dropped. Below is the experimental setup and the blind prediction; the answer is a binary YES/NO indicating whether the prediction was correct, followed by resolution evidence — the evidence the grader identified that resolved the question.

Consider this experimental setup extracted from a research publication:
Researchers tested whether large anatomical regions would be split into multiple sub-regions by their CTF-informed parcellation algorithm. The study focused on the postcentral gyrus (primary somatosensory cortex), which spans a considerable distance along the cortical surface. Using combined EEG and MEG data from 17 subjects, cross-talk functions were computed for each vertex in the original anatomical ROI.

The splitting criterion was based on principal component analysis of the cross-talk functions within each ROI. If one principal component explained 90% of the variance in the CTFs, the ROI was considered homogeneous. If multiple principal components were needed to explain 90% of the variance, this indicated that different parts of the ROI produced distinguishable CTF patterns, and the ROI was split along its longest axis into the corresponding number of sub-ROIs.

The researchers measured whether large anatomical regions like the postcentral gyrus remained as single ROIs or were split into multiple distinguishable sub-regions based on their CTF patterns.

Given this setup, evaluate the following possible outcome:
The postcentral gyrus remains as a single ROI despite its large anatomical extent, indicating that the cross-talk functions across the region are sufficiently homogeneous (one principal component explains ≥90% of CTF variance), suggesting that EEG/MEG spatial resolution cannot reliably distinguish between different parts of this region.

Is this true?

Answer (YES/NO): NO